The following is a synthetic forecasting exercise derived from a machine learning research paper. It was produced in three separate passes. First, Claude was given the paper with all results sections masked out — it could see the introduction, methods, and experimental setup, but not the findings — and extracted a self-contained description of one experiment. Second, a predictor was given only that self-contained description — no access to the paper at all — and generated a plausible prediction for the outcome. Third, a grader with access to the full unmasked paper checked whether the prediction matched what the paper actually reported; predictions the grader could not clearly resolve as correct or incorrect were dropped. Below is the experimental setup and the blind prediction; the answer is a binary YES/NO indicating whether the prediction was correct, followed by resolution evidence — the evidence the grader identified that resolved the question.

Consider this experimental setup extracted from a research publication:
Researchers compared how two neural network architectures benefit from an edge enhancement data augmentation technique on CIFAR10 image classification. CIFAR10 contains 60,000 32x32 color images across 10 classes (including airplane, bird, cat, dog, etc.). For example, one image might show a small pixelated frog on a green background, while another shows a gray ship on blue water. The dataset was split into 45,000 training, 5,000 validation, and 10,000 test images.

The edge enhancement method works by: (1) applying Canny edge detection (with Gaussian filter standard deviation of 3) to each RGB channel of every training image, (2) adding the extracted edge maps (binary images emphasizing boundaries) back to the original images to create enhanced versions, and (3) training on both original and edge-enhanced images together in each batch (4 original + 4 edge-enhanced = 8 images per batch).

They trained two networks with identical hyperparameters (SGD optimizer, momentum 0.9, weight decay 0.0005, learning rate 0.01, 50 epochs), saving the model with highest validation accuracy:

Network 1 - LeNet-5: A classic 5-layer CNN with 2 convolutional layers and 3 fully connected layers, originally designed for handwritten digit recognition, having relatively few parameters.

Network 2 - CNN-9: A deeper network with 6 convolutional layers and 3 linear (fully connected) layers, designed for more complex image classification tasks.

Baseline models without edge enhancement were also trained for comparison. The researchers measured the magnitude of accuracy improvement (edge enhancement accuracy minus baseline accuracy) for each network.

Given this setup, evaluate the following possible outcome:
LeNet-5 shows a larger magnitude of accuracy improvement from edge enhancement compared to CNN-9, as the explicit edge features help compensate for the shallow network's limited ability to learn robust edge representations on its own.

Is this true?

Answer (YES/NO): YES